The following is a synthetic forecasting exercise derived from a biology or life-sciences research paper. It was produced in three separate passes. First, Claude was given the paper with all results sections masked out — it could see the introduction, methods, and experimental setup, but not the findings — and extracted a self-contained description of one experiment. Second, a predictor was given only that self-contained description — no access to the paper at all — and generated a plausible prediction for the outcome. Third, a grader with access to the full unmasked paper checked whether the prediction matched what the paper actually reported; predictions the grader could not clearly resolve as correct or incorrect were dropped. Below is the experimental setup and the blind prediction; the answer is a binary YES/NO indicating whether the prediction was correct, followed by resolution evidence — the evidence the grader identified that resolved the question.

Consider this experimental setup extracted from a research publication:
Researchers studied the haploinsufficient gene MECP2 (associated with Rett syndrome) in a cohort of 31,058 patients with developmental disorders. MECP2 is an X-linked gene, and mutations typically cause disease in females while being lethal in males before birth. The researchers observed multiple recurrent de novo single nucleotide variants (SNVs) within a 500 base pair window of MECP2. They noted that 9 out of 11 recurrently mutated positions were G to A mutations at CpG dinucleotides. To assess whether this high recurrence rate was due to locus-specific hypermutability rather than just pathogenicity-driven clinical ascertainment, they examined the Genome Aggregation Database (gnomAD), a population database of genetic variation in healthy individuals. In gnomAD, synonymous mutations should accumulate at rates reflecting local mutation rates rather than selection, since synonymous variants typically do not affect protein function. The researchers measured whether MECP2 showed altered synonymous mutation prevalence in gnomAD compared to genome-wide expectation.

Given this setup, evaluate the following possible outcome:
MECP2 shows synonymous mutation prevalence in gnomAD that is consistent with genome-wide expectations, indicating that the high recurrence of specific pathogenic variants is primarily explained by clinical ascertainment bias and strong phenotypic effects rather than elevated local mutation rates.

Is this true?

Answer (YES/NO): NO